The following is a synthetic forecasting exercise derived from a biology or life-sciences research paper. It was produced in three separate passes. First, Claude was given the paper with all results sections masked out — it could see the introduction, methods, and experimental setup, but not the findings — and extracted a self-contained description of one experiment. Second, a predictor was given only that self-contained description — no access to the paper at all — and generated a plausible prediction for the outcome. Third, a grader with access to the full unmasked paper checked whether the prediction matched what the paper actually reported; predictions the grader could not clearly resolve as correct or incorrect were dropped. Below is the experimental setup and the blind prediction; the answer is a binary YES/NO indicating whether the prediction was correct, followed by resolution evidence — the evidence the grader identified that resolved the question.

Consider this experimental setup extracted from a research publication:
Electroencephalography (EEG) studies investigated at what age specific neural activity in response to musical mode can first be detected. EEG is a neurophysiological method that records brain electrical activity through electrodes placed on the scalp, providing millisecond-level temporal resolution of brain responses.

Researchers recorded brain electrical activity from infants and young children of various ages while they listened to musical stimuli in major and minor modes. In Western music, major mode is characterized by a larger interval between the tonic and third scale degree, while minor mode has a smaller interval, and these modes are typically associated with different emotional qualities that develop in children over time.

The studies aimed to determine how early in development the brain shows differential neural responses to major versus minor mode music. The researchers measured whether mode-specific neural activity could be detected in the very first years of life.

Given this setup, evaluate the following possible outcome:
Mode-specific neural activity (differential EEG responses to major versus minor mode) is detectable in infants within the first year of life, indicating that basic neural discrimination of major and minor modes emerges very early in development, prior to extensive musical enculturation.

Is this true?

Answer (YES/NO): YES